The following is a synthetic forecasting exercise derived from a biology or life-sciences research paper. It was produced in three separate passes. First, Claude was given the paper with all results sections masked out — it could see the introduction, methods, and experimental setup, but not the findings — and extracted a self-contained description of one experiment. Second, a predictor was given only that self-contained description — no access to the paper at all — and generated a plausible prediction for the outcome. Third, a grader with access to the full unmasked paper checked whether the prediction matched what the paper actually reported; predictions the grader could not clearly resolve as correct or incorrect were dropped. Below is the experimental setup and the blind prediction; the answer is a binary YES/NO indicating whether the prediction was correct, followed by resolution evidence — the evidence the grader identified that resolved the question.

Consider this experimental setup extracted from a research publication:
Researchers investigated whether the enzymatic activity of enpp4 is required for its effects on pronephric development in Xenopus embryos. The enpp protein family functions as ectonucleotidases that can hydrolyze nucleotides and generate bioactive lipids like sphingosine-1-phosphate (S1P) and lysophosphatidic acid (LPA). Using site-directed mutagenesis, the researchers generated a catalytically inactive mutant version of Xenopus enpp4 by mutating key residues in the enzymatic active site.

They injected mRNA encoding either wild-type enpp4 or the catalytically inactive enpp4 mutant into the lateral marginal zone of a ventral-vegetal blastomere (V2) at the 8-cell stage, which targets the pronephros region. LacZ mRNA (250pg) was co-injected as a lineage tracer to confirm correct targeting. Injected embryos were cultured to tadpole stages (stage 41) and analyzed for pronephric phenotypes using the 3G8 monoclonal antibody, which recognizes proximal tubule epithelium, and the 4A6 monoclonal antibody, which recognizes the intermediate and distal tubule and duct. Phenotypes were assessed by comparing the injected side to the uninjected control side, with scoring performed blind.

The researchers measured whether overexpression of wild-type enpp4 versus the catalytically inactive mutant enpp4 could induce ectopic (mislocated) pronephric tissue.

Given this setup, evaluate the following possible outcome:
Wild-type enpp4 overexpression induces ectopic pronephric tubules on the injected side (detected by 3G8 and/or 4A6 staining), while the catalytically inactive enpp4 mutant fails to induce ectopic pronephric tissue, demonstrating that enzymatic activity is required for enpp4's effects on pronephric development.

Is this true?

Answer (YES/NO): YES